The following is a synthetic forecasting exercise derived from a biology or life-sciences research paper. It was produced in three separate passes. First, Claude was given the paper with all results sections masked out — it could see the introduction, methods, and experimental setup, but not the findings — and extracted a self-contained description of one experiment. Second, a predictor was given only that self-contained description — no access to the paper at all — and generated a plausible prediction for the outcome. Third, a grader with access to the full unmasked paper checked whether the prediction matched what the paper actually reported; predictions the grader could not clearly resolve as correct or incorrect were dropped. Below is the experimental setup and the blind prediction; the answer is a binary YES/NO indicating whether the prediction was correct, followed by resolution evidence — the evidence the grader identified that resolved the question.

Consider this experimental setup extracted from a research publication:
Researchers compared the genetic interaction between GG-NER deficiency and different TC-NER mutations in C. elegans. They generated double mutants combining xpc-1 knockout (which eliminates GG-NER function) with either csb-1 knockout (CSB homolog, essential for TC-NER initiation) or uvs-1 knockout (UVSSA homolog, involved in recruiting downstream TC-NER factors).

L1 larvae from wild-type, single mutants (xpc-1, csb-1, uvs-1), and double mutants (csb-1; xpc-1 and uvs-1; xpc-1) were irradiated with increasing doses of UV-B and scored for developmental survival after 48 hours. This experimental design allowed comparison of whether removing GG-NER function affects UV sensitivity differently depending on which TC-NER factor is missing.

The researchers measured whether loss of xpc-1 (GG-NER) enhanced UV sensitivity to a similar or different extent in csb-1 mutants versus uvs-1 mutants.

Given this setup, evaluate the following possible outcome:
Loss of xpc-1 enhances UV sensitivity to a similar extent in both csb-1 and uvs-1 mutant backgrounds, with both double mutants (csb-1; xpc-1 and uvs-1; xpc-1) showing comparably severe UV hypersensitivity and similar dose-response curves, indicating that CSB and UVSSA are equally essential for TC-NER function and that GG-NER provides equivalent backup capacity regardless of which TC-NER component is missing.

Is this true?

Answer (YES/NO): NO